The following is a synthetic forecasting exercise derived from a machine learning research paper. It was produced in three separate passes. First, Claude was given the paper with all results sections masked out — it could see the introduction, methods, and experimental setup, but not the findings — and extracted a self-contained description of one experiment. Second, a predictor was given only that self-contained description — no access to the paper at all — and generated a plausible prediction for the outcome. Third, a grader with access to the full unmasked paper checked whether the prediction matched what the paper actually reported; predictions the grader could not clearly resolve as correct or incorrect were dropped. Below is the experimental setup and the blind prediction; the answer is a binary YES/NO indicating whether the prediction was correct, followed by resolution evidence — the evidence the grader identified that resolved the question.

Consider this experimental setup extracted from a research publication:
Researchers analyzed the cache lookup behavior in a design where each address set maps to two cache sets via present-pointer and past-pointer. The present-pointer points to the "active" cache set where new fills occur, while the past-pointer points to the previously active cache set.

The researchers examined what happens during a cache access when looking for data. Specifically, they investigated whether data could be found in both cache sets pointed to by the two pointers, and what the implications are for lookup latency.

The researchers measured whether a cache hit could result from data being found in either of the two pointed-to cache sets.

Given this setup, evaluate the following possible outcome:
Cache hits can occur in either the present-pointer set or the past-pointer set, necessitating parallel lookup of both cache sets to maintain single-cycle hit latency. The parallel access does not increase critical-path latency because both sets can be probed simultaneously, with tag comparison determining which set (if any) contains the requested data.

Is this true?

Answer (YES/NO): NO